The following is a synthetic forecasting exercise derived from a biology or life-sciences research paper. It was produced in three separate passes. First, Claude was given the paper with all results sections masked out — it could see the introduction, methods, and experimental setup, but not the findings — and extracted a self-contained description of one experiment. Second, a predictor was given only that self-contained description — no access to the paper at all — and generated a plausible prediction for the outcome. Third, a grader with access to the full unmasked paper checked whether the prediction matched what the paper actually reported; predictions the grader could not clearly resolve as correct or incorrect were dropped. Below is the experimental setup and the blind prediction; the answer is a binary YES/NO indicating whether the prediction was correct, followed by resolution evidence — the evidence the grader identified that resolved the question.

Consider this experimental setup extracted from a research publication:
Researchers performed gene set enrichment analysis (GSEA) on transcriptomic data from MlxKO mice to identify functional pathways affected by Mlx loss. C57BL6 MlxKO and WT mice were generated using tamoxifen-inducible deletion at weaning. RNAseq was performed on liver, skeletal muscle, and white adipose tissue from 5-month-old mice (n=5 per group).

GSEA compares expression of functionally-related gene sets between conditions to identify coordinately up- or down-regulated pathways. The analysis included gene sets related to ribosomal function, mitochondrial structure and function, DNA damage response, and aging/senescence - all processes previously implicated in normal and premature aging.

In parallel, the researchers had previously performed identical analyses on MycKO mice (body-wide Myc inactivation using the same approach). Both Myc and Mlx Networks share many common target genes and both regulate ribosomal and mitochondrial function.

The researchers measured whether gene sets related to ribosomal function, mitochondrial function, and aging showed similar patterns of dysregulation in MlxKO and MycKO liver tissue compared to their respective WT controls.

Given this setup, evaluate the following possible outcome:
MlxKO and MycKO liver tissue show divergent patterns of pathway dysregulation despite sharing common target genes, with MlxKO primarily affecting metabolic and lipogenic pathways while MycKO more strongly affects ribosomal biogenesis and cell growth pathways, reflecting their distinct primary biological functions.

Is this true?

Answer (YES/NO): NO